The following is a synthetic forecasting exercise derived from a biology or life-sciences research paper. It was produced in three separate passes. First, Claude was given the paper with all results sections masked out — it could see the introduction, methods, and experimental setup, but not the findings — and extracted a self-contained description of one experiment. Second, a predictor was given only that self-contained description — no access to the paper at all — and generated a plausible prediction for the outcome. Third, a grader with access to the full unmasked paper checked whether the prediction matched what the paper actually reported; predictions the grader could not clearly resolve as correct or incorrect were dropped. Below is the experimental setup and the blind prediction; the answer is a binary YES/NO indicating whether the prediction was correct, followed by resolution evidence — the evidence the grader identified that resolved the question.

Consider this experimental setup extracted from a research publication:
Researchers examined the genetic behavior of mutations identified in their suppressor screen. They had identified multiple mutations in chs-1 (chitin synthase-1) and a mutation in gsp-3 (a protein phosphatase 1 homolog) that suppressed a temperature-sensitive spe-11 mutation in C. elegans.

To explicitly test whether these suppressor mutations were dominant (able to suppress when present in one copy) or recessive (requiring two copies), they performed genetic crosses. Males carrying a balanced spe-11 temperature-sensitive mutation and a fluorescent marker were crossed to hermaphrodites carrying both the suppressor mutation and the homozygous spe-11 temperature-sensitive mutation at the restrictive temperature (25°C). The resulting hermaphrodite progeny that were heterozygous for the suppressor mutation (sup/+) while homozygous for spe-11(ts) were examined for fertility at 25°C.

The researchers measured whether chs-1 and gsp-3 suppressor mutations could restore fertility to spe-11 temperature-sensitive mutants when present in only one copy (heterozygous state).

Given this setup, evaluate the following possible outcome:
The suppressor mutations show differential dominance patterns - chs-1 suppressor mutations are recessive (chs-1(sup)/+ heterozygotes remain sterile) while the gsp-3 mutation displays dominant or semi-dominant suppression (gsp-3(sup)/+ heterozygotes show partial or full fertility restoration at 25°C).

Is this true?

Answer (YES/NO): NO